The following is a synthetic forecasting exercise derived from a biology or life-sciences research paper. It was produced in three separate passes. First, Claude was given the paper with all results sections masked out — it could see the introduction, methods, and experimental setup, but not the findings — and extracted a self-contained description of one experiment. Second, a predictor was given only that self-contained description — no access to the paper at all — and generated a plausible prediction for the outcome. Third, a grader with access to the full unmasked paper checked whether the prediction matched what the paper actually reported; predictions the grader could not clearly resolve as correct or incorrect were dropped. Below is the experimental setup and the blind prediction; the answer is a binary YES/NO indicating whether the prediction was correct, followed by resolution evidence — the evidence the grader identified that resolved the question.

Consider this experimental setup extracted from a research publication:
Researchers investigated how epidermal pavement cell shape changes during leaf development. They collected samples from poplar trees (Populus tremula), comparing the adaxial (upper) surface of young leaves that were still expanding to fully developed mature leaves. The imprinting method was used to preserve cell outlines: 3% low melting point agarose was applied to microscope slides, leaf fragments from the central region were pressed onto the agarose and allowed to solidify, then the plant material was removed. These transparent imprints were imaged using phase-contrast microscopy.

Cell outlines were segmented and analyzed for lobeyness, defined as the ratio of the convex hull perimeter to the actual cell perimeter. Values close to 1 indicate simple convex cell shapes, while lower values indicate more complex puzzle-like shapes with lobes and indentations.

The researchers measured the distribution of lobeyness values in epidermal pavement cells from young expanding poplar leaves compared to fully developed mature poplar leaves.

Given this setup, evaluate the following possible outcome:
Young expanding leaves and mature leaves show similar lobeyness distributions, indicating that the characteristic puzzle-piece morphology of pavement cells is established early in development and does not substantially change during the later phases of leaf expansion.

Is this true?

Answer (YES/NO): NO